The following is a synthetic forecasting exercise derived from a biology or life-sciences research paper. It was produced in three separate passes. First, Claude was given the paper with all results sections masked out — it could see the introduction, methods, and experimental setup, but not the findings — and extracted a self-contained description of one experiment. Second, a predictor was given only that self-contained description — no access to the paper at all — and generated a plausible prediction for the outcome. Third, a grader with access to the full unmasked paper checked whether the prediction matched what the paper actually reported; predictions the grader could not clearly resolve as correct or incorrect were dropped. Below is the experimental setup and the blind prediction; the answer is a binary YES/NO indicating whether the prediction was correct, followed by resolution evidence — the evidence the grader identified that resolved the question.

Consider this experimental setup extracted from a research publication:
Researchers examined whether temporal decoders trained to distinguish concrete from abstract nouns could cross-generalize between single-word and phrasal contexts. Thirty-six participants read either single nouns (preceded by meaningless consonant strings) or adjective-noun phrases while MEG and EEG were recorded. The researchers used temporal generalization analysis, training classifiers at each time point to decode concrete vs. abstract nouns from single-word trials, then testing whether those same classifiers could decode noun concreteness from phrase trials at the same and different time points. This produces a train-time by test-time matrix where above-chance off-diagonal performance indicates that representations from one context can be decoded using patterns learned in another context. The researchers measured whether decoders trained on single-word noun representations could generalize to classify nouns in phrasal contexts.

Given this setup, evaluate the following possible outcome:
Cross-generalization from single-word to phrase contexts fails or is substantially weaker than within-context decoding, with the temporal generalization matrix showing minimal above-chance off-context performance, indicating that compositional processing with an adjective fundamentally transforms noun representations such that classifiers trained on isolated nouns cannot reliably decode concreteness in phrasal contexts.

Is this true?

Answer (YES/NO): NO